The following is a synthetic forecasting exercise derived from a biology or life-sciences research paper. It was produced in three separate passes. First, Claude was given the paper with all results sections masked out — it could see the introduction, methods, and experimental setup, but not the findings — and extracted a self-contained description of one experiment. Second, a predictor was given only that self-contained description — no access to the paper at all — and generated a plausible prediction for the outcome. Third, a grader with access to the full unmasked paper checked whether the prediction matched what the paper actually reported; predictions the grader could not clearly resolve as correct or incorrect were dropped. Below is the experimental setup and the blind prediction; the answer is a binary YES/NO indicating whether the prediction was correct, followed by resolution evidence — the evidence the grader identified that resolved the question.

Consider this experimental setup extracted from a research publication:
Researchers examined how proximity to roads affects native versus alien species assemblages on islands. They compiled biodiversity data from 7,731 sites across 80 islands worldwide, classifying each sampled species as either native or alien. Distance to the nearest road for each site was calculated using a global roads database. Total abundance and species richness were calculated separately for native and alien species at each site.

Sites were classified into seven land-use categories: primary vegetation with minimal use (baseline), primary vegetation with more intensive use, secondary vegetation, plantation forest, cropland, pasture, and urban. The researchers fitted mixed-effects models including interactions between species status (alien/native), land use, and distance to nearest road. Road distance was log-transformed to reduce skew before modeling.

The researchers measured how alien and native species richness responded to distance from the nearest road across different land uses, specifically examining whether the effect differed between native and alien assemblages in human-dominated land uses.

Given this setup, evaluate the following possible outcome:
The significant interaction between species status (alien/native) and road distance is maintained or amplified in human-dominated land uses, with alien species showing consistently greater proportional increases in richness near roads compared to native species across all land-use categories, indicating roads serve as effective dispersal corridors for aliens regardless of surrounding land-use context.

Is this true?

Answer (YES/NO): NO